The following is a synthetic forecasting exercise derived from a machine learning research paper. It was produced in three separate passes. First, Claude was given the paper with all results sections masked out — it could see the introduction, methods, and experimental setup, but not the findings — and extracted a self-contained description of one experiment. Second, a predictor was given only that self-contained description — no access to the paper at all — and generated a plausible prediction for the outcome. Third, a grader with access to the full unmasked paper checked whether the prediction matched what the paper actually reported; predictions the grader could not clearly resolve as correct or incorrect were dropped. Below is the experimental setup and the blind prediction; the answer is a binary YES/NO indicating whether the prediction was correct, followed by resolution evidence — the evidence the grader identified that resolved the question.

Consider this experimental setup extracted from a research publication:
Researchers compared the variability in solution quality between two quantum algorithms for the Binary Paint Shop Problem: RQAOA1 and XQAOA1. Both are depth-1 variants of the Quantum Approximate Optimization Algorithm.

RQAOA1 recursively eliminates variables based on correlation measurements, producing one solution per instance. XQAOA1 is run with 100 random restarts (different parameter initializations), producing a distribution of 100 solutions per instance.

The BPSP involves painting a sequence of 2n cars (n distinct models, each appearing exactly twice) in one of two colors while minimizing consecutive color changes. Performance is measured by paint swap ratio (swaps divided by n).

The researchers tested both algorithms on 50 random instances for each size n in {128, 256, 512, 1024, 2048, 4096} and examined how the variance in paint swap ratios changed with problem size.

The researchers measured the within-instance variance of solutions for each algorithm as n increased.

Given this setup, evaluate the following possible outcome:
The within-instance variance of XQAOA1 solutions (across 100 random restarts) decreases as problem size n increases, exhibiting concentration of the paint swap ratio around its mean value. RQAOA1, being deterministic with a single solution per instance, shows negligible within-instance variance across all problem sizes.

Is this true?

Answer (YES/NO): YES